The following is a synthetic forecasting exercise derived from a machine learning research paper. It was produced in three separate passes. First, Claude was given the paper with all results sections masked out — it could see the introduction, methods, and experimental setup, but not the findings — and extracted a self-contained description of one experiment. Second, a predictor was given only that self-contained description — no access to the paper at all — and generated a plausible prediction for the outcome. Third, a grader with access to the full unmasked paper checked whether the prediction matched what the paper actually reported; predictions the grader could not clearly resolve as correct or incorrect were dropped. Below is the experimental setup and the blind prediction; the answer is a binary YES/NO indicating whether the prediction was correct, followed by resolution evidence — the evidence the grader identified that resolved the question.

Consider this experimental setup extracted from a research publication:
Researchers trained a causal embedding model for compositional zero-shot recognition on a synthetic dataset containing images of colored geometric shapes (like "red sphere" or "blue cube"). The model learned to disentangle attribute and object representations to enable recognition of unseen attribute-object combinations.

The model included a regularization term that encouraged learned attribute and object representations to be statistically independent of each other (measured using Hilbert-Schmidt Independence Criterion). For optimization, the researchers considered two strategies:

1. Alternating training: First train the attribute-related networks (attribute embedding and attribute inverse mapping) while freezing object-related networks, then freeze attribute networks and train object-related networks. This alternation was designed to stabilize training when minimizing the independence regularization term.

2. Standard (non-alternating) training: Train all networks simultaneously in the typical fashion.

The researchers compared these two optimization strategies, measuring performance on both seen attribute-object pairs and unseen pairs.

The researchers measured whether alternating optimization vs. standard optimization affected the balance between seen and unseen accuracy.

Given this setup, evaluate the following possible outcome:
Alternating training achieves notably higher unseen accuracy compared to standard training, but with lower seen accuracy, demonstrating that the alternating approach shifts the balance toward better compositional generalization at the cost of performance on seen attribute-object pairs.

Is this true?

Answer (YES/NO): YES